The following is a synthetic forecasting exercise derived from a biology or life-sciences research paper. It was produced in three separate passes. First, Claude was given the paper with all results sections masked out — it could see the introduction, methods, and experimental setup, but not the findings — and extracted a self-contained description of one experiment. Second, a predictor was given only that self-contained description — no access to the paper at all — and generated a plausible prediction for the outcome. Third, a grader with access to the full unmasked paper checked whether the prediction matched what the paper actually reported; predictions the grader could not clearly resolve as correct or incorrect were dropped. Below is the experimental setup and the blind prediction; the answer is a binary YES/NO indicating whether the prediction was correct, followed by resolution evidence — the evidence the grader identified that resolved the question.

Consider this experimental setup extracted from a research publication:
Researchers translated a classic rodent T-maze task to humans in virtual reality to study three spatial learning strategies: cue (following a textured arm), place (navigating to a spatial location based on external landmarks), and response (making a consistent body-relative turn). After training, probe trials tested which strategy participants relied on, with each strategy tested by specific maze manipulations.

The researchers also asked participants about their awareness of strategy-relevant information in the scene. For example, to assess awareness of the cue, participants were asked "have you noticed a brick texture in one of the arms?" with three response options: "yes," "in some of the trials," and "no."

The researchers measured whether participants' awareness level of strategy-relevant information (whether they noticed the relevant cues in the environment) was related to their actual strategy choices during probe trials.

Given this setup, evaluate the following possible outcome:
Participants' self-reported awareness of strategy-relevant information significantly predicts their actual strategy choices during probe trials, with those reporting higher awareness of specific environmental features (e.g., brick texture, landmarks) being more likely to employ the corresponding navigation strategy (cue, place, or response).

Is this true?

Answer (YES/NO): NO